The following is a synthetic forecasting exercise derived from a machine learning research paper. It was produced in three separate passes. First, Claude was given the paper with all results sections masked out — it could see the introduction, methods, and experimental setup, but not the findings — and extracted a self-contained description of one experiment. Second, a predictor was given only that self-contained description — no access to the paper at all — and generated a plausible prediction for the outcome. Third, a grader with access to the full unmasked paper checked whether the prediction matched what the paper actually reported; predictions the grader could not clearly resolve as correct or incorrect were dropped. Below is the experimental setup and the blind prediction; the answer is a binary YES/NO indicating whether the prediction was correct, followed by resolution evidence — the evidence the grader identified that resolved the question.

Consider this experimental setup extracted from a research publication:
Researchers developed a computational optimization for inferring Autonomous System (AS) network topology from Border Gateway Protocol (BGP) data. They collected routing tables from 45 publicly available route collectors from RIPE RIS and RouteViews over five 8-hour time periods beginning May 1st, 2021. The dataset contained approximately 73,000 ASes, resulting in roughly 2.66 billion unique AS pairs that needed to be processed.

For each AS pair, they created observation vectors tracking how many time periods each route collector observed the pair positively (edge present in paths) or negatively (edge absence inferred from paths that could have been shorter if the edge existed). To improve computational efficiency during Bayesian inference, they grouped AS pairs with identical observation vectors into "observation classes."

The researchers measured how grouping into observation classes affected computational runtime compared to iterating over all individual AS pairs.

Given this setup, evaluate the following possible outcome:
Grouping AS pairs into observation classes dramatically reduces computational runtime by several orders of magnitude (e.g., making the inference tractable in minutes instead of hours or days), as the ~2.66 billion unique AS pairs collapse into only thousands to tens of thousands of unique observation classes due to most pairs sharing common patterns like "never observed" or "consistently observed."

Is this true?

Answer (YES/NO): NO